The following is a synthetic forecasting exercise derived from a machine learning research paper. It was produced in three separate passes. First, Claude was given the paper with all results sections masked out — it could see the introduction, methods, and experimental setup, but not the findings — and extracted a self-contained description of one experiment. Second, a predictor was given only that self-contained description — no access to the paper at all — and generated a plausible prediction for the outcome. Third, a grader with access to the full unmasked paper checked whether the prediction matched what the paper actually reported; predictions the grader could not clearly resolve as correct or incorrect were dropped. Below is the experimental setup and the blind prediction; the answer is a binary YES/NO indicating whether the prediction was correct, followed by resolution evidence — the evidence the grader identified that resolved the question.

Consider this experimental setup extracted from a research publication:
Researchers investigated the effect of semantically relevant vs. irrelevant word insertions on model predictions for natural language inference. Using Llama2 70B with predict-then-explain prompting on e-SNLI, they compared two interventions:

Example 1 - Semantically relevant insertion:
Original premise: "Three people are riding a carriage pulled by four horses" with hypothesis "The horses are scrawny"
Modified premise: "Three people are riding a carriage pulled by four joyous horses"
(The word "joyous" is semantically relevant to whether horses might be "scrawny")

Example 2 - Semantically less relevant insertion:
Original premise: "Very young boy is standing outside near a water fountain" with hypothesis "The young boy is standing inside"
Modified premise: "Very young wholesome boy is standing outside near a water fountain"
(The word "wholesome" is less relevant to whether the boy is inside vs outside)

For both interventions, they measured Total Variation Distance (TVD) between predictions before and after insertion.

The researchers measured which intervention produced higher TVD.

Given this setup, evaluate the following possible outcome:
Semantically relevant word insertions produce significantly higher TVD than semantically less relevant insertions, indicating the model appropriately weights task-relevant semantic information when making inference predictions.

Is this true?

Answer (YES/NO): YES